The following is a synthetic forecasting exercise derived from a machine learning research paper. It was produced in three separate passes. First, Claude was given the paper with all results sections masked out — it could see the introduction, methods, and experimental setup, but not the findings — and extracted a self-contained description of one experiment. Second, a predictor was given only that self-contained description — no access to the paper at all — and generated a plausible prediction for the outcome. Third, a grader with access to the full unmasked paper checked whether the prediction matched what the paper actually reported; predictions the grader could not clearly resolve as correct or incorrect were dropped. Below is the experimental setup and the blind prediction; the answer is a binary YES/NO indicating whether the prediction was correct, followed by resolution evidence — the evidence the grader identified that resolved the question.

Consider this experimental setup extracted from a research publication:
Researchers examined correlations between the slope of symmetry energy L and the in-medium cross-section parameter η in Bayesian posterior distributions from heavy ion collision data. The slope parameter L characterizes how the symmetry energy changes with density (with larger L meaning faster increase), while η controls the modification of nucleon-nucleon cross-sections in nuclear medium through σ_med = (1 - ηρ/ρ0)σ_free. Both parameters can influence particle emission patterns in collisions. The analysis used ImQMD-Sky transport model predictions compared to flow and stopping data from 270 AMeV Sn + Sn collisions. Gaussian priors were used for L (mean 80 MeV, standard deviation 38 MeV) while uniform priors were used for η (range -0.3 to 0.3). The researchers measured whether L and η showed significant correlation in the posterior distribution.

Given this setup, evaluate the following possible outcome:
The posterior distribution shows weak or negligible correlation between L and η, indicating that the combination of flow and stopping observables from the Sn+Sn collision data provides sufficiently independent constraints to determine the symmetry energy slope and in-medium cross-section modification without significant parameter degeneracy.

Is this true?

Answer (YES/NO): YES